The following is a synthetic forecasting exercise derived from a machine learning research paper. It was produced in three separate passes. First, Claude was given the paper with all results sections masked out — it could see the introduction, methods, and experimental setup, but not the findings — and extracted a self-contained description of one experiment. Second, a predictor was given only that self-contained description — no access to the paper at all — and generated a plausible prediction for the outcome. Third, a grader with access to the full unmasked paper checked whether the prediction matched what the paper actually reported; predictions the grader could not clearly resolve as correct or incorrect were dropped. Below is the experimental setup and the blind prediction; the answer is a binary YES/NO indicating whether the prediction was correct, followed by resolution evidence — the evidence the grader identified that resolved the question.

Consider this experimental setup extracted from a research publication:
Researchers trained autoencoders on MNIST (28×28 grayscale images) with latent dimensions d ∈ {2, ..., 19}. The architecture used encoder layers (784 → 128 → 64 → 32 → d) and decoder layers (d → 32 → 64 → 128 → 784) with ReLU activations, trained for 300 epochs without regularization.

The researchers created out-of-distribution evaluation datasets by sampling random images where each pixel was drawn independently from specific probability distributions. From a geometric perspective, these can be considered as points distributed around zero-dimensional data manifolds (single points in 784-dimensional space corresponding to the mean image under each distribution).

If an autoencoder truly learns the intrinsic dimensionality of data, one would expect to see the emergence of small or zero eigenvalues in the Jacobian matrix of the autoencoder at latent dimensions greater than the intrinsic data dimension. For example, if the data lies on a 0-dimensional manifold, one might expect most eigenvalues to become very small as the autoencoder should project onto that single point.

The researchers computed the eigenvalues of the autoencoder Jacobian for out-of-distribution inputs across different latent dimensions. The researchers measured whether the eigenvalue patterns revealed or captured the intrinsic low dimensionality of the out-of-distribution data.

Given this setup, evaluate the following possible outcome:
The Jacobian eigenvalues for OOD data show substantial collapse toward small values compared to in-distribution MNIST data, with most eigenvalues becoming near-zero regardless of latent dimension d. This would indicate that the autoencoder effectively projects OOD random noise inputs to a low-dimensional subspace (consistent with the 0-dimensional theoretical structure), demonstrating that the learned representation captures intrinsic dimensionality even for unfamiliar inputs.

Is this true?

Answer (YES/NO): NO